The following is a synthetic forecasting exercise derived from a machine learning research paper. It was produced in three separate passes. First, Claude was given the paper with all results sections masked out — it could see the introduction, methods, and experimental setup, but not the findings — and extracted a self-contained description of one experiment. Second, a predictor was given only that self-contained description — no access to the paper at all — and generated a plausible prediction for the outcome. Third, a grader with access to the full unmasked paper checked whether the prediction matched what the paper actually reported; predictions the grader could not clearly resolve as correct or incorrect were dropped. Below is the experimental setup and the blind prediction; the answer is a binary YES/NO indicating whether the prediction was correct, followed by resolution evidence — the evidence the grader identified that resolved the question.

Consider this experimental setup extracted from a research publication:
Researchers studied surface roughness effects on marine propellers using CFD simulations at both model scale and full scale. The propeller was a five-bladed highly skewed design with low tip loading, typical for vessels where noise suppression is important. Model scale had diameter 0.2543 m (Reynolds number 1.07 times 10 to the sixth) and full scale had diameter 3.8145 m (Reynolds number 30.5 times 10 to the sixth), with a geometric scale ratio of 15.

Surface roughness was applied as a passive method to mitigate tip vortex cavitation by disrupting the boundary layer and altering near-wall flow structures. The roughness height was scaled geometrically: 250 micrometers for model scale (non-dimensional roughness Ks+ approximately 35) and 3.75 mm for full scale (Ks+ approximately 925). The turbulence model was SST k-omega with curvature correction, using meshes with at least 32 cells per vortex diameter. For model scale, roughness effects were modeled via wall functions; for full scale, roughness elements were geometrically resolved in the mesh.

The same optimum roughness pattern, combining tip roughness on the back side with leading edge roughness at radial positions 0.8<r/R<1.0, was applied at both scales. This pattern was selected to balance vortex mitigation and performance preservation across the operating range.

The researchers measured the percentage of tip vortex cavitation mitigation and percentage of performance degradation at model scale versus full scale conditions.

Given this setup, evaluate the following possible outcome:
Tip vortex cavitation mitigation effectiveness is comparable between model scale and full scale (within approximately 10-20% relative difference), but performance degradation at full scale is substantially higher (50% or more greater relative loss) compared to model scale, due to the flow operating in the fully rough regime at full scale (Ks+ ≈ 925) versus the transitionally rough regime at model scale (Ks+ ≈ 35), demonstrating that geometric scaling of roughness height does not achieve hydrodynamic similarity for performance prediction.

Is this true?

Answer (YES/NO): NO